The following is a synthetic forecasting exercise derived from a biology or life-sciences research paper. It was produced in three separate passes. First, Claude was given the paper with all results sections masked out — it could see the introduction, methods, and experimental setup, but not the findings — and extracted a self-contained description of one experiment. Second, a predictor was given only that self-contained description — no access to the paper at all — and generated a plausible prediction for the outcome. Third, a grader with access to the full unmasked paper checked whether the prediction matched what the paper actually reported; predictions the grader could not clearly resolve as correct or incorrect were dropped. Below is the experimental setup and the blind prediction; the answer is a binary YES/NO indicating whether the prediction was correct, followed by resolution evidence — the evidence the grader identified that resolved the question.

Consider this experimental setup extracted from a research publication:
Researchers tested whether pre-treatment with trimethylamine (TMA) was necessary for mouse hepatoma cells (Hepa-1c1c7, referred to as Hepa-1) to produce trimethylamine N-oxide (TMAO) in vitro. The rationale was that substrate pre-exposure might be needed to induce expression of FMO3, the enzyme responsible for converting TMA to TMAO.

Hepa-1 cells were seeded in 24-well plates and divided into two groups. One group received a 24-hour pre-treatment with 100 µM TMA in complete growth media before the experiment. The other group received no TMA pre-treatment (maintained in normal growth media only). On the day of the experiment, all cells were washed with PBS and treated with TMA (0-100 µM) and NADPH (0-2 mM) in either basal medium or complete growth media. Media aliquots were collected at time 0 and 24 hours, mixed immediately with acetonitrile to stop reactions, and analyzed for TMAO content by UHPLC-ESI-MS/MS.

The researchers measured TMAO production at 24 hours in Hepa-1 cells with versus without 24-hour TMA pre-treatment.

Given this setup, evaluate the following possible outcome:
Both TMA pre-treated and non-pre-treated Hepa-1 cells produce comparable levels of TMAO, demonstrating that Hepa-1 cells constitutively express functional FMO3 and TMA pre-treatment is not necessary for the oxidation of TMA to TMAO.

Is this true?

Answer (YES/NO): NO